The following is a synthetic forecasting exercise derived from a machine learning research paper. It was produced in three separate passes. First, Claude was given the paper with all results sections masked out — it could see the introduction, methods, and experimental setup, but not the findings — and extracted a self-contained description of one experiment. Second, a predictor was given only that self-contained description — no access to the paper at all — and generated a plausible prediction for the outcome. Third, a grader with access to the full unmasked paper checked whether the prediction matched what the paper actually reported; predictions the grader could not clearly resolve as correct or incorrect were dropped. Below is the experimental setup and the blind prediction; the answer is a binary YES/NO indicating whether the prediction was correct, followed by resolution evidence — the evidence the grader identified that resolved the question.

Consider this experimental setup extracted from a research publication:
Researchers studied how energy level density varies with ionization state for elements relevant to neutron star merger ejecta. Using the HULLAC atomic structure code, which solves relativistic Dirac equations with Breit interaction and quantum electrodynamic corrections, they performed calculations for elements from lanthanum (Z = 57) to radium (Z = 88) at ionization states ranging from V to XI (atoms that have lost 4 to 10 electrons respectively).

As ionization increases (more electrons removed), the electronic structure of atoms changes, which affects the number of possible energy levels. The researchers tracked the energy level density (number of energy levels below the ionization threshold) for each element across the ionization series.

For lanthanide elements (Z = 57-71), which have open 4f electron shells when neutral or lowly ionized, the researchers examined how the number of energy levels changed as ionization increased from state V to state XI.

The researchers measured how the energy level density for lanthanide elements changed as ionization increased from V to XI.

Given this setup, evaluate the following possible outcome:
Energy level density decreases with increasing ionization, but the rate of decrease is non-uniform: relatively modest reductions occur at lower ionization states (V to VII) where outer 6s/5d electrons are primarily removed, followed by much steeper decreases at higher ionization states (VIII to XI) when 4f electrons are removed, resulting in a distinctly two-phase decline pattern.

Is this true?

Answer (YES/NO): NO